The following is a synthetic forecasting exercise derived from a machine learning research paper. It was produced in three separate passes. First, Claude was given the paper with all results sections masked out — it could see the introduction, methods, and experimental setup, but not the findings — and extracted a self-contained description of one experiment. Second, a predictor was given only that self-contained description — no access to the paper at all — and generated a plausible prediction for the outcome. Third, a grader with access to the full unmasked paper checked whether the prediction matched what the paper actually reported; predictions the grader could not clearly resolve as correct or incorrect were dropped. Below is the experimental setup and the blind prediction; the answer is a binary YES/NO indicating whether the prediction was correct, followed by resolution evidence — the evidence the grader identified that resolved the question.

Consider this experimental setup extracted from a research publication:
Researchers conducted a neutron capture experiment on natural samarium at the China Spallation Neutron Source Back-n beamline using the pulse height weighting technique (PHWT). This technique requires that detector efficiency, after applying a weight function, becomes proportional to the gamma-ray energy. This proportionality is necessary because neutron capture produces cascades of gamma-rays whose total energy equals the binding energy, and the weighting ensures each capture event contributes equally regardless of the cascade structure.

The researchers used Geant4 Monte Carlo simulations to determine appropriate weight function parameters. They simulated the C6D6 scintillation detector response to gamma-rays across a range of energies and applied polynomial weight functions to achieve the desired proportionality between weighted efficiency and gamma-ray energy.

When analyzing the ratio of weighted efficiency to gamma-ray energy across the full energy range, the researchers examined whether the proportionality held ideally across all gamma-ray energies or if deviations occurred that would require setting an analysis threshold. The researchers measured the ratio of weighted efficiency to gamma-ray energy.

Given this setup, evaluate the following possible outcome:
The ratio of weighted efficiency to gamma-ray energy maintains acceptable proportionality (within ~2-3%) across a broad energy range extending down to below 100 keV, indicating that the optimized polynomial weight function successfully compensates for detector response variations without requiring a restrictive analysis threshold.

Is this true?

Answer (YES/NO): NO